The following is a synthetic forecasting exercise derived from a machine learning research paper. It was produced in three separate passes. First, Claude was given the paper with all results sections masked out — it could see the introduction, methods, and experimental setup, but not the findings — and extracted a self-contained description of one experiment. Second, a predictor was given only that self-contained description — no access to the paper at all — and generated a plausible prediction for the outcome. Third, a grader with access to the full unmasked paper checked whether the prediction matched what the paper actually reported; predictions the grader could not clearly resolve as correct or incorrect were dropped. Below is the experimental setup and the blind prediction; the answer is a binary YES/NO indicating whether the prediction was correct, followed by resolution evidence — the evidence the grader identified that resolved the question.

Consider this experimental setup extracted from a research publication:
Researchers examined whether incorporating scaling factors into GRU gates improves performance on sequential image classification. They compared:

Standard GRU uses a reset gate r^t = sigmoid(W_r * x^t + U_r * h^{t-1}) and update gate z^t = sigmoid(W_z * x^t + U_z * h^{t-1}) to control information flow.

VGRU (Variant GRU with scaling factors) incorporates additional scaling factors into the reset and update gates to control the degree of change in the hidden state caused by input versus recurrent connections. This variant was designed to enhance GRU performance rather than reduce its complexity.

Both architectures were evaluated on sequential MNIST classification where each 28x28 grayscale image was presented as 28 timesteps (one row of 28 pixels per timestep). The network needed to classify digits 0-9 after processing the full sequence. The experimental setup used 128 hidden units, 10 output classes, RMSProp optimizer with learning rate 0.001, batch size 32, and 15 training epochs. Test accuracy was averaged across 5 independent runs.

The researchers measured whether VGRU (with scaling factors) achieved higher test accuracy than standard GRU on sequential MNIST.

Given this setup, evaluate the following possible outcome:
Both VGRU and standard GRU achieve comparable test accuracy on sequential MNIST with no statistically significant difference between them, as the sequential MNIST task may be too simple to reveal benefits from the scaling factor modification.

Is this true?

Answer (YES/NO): NO